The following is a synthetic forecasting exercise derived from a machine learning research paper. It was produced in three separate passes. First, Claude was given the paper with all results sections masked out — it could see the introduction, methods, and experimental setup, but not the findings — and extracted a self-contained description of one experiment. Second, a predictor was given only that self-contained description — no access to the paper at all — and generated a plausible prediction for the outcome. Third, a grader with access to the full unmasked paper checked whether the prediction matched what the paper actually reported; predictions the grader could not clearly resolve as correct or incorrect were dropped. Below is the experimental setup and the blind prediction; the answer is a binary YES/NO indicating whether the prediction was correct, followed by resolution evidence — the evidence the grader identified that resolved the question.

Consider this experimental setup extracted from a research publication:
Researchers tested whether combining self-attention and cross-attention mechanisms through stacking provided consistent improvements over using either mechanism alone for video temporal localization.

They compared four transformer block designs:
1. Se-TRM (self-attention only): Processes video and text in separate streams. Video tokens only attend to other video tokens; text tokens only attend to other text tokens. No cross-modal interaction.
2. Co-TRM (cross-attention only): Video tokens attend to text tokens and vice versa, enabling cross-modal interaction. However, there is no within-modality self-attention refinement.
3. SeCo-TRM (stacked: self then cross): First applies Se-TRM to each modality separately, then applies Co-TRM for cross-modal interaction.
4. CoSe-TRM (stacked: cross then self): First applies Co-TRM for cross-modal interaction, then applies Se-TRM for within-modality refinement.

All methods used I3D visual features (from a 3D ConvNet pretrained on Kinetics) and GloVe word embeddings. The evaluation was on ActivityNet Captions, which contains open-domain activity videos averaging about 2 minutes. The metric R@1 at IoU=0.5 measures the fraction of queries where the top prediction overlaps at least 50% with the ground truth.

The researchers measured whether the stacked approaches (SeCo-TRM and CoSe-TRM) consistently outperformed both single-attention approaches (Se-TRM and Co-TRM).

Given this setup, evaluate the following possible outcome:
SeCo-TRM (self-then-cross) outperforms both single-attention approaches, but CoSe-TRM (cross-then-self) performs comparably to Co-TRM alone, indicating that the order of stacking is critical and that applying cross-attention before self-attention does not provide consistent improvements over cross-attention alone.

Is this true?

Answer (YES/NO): NO